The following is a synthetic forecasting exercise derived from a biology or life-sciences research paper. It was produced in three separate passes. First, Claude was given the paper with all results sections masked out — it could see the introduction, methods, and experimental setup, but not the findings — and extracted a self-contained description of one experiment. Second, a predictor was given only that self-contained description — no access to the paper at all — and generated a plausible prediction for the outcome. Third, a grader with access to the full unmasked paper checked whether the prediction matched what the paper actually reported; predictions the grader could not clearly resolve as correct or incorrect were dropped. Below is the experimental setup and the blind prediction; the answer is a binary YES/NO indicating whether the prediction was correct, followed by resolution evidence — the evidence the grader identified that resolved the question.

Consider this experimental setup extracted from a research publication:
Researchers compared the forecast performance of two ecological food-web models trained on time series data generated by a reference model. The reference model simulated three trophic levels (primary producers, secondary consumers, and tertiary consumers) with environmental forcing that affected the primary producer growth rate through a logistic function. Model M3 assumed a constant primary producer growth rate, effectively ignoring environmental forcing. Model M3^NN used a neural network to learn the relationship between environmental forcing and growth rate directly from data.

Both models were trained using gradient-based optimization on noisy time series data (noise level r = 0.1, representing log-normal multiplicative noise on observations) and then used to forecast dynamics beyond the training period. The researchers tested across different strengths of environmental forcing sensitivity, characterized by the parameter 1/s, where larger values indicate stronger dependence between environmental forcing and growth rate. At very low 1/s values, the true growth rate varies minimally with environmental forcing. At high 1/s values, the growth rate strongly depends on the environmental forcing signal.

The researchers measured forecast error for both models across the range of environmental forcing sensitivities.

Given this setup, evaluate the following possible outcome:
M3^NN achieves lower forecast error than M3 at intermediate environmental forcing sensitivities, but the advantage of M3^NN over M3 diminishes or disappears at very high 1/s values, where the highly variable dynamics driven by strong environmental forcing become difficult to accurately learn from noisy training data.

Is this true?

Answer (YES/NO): NO